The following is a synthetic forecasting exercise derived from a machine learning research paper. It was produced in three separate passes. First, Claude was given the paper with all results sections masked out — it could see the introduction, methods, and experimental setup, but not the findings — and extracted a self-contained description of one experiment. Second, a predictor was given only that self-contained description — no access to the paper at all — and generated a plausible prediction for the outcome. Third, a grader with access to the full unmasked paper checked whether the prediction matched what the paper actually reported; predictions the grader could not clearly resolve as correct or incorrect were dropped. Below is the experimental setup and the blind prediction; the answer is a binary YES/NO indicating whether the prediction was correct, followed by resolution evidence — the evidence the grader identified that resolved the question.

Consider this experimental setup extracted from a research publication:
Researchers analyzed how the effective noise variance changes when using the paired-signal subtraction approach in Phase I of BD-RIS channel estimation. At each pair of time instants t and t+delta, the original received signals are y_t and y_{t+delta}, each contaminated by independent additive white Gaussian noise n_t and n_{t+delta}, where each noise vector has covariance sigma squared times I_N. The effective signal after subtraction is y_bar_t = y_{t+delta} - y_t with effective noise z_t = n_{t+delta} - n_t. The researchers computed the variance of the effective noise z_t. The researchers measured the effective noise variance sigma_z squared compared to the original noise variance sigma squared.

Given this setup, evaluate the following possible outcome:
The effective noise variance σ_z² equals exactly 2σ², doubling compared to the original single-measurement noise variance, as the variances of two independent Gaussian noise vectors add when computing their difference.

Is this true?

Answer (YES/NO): YES